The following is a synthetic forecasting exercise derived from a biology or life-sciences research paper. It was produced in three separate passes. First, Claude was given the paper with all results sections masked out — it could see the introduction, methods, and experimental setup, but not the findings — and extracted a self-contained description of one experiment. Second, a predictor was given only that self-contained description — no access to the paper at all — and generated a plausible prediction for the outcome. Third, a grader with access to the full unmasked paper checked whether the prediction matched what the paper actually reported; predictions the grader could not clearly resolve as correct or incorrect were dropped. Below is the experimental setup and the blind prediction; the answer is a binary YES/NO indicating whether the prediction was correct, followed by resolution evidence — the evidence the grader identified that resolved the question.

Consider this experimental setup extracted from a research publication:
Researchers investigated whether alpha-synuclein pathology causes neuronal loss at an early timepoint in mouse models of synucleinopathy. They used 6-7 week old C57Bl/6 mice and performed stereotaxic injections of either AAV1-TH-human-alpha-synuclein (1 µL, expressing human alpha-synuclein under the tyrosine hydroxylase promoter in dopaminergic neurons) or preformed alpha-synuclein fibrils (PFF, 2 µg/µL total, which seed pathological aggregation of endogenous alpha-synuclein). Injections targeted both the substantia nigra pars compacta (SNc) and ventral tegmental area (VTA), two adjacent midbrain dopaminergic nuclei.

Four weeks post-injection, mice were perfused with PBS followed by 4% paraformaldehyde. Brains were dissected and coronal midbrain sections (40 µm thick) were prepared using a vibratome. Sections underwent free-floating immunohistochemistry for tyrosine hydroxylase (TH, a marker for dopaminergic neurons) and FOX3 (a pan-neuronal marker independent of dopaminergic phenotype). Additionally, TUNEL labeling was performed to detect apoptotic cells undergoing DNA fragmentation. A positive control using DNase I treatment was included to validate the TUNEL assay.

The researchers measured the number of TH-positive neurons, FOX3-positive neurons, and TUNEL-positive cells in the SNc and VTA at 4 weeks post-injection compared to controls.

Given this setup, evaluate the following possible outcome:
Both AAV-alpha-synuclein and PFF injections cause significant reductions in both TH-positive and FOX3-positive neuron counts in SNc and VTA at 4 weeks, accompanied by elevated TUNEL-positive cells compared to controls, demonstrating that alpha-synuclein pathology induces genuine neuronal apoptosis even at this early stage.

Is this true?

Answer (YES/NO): NO